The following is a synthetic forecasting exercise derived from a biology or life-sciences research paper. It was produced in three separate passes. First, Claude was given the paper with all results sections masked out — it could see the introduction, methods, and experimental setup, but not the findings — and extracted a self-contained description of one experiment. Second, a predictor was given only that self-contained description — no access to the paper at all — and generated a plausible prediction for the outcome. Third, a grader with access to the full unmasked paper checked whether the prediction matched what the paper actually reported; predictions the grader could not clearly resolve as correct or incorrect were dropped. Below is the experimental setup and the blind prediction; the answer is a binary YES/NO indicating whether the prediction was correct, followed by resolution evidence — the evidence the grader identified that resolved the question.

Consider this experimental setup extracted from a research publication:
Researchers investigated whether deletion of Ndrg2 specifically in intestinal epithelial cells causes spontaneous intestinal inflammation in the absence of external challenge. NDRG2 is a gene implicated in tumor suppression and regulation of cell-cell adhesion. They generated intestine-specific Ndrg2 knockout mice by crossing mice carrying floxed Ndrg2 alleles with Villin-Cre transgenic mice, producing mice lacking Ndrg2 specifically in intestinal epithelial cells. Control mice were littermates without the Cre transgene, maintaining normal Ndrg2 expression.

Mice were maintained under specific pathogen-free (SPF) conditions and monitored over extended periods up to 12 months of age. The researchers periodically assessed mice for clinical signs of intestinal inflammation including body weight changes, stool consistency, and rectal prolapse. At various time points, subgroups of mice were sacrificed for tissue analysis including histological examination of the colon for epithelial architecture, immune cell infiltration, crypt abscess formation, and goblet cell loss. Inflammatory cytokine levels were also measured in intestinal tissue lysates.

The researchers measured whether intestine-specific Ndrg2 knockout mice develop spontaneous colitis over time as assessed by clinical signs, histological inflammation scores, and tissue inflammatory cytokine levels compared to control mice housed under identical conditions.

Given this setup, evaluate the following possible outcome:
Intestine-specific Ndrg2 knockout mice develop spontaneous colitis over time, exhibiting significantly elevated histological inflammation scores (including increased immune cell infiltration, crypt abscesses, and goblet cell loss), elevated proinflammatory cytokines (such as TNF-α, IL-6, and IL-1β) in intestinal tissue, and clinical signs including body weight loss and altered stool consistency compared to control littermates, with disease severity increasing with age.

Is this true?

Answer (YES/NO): NO